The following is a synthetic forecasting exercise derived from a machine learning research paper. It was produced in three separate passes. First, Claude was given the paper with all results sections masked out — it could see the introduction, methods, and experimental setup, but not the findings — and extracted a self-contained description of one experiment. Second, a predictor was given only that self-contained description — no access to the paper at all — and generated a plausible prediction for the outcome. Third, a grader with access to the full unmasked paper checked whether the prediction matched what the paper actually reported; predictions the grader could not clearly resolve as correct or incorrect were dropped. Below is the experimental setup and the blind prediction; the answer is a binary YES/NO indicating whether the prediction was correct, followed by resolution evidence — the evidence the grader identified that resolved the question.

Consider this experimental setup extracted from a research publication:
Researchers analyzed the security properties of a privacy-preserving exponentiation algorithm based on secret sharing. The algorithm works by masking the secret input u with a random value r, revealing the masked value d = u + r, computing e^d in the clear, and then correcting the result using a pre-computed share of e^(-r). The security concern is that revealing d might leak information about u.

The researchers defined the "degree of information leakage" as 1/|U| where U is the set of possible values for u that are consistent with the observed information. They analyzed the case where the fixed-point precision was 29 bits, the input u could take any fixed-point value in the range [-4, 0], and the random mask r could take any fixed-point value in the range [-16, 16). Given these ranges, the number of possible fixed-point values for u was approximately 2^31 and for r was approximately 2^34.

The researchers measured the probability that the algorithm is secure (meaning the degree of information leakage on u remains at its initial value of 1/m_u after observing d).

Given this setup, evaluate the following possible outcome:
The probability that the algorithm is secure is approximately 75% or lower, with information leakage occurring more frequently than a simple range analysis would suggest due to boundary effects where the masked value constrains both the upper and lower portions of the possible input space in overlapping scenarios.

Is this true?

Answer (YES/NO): NO